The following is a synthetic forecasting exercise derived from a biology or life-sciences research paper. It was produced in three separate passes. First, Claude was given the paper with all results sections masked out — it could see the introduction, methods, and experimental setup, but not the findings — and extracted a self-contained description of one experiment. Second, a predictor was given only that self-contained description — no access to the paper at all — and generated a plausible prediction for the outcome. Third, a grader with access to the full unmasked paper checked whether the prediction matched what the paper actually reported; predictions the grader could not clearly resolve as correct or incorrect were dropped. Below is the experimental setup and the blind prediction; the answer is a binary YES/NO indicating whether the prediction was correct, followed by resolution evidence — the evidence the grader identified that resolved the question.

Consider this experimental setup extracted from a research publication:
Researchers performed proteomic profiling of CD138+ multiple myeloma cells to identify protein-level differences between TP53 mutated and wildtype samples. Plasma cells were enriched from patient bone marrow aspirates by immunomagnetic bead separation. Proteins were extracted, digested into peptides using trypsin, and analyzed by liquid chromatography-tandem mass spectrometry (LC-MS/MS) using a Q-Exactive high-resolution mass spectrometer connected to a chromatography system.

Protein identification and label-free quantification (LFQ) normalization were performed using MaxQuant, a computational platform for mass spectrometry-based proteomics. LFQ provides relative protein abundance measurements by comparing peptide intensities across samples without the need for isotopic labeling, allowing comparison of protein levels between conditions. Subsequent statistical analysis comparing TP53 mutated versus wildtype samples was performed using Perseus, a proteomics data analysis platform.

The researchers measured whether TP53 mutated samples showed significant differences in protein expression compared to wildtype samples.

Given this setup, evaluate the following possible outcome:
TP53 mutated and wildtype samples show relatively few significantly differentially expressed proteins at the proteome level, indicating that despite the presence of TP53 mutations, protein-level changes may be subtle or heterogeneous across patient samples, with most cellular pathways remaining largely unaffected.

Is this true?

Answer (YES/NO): NO